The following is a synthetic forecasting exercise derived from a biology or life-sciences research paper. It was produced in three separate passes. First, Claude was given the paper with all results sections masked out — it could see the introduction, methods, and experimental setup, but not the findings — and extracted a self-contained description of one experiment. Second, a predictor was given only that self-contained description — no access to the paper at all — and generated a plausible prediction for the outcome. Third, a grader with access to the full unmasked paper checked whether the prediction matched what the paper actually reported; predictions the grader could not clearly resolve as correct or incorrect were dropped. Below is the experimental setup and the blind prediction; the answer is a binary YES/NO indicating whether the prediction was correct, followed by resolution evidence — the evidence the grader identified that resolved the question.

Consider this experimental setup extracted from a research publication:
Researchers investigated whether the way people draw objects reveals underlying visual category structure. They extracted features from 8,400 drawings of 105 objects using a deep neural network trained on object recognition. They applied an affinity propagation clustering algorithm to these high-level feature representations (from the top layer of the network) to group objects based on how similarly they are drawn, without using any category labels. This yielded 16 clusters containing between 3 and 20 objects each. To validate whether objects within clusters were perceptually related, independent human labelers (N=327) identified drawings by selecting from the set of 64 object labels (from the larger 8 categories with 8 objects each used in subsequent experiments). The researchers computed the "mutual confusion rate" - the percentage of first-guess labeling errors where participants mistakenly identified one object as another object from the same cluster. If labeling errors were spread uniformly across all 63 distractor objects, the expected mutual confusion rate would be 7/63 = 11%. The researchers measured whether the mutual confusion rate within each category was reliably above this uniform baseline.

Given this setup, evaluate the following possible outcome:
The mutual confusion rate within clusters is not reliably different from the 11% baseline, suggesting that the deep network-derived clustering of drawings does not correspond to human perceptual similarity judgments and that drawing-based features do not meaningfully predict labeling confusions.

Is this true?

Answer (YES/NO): NO